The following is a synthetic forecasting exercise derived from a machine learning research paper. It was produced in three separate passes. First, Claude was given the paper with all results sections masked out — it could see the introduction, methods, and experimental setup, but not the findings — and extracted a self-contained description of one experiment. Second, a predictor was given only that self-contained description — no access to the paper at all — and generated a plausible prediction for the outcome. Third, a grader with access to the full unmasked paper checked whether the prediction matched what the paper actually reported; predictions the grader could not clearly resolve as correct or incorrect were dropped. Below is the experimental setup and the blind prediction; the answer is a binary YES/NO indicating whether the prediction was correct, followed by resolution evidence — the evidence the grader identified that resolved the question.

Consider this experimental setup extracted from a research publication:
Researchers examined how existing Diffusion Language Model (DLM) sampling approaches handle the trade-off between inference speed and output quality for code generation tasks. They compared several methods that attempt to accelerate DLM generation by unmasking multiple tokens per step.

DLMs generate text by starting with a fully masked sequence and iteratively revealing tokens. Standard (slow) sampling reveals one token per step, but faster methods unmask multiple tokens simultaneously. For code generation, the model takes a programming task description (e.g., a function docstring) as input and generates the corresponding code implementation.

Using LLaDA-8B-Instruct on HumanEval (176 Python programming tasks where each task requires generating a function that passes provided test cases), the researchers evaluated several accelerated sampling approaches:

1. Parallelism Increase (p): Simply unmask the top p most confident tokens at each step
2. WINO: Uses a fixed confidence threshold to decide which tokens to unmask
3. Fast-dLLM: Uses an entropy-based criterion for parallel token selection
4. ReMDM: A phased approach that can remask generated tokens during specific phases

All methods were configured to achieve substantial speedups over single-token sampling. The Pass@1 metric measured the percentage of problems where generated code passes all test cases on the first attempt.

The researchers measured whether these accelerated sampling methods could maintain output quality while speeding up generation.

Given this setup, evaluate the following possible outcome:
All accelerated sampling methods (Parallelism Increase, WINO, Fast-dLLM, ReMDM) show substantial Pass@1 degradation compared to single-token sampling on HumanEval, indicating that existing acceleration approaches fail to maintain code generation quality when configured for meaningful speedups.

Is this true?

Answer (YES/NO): NO